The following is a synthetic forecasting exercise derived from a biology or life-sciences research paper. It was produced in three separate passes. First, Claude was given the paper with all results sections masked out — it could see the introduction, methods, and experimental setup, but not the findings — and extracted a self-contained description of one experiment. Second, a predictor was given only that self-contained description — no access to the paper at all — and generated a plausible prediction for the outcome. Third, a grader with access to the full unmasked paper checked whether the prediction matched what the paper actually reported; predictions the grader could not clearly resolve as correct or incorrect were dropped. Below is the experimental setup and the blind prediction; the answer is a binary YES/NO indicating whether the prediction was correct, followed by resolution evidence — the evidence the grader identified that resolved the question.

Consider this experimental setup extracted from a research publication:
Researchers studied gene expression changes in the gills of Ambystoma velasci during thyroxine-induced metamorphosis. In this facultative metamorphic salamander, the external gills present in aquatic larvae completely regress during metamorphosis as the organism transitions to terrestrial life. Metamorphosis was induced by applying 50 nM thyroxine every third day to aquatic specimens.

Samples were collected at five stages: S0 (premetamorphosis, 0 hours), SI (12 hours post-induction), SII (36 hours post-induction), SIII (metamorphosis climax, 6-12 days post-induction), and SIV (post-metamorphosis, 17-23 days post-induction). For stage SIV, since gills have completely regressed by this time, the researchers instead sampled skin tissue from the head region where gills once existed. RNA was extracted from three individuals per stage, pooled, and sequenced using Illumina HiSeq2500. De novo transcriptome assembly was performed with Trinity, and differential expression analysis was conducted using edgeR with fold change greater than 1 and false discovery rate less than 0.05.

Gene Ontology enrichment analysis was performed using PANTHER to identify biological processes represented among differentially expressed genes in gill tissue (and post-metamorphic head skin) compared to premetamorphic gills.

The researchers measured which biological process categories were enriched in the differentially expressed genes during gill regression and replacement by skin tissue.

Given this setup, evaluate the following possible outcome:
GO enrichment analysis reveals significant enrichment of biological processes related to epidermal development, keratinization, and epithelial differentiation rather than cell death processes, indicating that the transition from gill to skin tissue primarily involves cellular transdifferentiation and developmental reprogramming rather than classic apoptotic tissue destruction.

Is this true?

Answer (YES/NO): NO